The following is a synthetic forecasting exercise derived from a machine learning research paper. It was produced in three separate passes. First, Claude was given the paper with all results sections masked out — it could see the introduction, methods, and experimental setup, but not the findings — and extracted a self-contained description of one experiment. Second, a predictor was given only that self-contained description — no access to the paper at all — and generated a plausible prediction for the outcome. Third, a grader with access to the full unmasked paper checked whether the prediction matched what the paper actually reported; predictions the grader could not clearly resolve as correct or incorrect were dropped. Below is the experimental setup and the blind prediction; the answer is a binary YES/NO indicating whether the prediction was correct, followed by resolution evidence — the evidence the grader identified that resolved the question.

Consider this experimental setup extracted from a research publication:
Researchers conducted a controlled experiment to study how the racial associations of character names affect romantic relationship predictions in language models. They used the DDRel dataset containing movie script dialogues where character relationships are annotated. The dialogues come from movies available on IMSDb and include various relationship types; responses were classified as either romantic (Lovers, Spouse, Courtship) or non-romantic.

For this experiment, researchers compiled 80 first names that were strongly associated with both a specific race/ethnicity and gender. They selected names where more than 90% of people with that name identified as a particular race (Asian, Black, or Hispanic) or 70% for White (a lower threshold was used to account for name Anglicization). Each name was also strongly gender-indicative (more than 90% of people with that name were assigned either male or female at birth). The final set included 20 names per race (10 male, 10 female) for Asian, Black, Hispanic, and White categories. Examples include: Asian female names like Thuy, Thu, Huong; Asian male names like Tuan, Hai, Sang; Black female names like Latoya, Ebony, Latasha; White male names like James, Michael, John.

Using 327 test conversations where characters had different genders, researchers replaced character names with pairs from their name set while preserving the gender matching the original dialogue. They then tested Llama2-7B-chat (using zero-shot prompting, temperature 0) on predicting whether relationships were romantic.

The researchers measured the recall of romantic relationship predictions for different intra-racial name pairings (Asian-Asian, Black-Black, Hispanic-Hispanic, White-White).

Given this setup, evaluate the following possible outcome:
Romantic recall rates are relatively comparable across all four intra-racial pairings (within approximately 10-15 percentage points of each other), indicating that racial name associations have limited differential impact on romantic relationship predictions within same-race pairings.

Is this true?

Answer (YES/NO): NO